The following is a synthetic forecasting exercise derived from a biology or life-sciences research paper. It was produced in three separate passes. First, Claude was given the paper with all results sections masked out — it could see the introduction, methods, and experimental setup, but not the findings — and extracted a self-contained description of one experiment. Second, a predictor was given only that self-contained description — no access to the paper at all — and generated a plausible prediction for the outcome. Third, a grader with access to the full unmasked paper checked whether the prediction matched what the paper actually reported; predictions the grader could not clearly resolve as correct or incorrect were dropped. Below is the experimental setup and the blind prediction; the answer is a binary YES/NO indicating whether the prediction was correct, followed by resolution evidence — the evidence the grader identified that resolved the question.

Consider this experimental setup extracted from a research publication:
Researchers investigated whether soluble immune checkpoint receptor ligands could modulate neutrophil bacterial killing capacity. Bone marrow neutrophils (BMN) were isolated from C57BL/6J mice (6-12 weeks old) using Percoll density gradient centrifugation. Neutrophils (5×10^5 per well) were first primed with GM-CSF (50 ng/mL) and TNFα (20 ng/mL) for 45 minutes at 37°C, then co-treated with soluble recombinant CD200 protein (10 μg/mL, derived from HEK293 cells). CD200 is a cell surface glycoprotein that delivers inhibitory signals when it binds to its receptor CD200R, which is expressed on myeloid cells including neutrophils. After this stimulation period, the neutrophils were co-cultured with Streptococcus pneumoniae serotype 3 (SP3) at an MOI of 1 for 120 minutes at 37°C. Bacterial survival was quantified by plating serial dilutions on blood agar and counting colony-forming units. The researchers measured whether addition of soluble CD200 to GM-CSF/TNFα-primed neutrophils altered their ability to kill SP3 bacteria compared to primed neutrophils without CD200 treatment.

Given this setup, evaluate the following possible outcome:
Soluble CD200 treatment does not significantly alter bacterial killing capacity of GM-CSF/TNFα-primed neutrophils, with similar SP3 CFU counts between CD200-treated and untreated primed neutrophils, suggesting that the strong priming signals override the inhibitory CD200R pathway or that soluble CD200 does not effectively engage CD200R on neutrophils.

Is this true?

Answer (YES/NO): YES